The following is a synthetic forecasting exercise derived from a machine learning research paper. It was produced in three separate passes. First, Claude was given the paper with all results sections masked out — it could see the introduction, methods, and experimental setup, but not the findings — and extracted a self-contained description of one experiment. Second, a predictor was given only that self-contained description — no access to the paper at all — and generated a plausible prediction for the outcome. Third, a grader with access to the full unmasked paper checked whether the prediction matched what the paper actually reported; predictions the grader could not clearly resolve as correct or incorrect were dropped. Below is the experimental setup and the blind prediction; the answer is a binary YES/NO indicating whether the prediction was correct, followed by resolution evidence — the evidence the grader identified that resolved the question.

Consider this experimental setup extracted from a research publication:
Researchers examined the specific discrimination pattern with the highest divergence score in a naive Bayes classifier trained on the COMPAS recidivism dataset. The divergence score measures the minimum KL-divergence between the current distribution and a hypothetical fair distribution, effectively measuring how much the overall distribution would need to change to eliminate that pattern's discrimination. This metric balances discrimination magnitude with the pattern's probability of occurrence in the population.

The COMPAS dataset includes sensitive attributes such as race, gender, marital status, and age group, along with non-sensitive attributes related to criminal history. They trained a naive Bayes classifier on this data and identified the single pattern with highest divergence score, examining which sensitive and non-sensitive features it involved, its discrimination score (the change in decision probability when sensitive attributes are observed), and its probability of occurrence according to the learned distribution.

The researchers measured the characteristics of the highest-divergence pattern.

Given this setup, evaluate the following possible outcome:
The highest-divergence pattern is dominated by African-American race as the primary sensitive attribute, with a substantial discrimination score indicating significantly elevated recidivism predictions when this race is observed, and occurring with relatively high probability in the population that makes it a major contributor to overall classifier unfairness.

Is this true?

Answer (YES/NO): NO